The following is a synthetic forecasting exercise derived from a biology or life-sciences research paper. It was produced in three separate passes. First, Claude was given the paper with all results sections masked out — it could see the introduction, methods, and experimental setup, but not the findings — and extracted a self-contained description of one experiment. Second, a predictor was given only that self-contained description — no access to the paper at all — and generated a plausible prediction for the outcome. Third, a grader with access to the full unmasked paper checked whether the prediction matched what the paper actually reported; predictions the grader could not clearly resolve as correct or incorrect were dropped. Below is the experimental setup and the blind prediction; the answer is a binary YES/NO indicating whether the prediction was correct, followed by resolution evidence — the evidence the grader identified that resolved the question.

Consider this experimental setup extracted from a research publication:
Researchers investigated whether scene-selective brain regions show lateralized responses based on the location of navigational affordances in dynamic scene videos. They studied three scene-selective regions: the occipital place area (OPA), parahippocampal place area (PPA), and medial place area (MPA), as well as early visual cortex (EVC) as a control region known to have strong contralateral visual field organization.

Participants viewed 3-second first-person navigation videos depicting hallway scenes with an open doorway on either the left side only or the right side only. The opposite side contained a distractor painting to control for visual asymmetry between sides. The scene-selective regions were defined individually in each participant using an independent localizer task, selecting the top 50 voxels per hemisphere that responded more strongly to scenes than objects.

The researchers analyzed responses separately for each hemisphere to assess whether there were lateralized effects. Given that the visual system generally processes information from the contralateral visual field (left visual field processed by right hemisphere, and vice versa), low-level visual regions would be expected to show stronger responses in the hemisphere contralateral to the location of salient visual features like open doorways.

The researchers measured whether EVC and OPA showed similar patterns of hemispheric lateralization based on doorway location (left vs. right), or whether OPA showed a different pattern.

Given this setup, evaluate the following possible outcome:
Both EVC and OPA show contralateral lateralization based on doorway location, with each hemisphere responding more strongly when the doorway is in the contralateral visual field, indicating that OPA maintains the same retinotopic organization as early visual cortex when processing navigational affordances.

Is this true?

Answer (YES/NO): NO